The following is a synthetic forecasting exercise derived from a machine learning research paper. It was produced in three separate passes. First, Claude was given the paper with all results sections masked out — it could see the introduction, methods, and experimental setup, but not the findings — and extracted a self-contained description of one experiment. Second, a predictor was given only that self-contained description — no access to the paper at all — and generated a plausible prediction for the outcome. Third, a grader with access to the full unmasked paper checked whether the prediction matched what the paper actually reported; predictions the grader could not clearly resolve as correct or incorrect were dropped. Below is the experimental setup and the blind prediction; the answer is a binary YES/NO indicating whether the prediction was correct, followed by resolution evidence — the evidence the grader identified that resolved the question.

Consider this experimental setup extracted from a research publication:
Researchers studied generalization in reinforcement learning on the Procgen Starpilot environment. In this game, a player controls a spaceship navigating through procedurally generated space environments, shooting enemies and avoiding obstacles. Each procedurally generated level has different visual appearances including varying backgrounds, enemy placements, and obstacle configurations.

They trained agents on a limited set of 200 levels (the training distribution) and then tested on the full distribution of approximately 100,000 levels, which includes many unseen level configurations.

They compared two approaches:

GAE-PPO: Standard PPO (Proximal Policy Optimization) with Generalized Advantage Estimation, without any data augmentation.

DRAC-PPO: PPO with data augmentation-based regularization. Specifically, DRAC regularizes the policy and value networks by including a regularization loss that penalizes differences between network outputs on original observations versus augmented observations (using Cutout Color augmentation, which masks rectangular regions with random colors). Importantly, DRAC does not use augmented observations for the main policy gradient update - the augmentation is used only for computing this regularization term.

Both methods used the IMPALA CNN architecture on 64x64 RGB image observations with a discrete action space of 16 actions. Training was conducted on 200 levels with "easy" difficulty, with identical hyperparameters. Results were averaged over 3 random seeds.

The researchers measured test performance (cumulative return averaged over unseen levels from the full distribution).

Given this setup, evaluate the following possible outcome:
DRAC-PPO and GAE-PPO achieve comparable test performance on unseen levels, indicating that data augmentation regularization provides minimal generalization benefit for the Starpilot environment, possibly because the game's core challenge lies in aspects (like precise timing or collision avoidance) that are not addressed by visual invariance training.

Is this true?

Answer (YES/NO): YES